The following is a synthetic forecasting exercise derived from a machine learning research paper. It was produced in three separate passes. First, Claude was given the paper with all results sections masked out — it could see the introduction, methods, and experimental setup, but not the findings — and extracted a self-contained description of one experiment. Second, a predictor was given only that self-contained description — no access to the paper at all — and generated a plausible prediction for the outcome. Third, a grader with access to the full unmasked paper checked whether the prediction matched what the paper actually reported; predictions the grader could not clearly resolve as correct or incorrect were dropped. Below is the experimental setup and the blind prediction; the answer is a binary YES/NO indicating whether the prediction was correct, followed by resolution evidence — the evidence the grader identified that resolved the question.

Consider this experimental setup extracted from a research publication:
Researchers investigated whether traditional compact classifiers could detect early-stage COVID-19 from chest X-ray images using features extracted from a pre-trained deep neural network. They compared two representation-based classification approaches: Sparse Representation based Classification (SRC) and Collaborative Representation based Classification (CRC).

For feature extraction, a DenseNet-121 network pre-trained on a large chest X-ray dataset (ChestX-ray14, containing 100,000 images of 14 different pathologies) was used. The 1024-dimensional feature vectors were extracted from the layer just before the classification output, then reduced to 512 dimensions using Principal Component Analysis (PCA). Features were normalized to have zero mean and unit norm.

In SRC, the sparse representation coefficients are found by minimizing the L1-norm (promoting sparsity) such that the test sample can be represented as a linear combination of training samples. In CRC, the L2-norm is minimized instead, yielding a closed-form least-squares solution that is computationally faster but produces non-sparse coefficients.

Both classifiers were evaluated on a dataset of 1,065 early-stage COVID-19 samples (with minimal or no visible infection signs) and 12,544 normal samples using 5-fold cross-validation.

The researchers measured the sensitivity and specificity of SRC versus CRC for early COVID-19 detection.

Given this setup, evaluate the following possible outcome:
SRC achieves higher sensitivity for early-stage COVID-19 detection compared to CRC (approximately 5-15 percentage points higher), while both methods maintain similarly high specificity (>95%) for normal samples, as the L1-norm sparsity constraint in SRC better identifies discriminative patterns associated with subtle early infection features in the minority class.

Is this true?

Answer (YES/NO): NO